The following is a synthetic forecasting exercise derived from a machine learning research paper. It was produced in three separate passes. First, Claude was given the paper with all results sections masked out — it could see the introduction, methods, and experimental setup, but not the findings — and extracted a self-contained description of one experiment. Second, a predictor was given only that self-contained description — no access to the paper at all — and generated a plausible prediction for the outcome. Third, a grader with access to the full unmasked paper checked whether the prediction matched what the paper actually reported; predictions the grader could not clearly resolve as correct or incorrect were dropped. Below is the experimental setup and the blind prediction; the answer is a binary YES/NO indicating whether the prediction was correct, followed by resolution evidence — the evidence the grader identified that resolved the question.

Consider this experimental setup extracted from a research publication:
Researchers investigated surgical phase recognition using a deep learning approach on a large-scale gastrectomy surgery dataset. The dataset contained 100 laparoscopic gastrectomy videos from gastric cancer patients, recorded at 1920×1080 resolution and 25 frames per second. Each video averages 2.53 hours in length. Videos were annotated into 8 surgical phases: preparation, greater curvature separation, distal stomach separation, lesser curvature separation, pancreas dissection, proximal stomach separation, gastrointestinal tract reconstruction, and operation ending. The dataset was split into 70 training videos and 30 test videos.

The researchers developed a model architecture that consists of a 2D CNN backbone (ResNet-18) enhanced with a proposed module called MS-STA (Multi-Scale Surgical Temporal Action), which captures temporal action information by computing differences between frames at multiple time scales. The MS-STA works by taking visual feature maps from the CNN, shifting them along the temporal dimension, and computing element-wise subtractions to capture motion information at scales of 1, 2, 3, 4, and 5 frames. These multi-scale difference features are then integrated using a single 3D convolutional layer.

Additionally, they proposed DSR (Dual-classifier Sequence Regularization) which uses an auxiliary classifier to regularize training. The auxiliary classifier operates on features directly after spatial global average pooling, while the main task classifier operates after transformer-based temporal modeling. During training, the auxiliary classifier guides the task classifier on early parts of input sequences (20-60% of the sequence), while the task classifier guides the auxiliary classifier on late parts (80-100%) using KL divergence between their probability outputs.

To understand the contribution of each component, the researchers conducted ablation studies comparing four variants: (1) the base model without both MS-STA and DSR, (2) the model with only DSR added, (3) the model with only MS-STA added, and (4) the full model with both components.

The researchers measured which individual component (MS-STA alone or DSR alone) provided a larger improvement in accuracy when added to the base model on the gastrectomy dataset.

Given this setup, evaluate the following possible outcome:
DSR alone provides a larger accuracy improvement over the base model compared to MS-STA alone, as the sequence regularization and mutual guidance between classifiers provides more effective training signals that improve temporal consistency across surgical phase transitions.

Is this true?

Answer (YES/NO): NO